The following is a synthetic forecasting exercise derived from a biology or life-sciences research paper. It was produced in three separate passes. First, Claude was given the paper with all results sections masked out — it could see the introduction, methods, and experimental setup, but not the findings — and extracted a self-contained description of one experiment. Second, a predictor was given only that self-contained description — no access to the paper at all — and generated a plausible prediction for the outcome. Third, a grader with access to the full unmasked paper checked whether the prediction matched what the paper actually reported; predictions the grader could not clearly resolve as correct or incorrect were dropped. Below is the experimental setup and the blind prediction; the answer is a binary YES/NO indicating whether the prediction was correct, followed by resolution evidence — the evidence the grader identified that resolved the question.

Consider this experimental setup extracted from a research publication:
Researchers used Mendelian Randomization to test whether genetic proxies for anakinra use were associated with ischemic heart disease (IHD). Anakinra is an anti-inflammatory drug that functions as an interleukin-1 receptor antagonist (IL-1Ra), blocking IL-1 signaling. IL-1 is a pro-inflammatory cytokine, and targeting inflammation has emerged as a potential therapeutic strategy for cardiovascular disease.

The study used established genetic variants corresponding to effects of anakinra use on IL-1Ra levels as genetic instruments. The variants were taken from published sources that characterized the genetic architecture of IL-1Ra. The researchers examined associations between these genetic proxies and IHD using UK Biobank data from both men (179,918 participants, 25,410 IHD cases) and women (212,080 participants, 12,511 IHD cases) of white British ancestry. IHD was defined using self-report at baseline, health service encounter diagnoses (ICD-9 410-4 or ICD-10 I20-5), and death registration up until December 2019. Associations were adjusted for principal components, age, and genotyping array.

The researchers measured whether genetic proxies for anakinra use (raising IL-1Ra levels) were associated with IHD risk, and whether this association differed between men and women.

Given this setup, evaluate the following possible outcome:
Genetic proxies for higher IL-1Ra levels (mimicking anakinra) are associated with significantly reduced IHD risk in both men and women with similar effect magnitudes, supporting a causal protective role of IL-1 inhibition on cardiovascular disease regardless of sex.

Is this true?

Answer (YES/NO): NO